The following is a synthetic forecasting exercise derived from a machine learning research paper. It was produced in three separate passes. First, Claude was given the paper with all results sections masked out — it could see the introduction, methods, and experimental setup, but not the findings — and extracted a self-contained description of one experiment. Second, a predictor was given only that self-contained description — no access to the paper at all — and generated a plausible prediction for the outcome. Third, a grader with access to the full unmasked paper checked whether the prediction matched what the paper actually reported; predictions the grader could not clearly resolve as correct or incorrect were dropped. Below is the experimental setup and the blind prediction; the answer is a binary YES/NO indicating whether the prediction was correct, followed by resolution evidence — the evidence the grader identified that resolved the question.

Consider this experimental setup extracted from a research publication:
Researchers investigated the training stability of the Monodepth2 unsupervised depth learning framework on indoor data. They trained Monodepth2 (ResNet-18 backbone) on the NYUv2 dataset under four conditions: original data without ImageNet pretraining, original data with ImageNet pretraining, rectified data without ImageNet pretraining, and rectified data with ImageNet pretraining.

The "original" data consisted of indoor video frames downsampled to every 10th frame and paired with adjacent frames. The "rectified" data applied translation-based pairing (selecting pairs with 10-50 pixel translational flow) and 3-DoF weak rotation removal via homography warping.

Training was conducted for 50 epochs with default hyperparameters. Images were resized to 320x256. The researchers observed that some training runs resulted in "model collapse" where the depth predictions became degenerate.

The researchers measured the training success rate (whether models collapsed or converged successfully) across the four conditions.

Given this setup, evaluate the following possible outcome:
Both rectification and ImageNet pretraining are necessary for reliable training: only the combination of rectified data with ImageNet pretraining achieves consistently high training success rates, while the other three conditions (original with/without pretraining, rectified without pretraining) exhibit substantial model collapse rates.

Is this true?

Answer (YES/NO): NO